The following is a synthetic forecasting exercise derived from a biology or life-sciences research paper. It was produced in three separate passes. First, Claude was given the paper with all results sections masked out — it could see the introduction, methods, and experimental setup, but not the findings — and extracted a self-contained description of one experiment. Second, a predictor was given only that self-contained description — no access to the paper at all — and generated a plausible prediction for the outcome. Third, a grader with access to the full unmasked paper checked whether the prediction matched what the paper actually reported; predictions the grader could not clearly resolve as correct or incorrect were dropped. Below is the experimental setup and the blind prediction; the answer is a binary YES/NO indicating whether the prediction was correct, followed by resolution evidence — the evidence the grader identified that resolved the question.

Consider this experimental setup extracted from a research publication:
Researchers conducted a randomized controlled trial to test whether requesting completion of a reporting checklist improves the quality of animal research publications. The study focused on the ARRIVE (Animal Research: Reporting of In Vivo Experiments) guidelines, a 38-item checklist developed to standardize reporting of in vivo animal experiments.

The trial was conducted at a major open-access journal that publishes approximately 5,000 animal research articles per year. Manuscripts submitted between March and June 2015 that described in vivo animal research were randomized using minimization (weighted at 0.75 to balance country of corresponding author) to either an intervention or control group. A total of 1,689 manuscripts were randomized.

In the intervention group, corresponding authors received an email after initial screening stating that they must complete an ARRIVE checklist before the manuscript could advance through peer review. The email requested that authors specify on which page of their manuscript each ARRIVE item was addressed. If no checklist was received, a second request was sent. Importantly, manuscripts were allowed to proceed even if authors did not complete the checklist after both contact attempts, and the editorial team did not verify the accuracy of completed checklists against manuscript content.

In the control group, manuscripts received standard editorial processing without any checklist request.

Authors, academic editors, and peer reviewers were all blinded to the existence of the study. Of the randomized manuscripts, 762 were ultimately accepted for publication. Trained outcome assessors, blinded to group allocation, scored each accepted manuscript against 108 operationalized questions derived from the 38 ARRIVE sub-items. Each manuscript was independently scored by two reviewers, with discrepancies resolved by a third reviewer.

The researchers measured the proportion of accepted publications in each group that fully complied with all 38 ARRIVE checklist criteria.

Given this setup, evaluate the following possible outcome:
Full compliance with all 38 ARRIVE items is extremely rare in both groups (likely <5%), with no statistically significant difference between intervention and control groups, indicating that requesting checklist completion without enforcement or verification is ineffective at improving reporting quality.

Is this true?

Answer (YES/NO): YES